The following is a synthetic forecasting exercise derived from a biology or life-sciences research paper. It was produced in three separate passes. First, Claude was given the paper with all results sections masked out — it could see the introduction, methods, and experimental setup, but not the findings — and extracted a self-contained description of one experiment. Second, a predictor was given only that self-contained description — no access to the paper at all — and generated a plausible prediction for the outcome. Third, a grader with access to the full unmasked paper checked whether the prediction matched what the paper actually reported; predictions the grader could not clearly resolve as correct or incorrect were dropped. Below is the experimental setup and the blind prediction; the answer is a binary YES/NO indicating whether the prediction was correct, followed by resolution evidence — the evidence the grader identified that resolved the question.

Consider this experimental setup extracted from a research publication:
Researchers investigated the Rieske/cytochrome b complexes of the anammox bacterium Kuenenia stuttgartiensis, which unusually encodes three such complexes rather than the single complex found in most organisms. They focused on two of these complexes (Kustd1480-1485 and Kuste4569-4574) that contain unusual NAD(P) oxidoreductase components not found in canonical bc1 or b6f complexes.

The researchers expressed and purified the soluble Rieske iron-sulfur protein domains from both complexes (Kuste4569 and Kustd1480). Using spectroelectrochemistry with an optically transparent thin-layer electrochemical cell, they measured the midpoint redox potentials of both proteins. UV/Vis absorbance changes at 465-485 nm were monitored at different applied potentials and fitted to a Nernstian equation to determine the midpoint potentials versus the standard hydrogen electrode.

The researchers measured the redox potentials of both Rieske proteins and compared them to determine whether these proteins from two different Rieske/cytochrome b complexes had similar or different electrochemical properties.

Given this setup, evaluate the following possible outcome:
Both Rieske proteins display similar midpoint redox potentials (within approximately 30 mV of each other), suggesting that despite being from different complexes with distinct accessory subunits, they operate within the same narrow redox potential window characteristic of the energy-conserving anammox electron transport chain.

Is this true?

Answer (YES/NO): NO